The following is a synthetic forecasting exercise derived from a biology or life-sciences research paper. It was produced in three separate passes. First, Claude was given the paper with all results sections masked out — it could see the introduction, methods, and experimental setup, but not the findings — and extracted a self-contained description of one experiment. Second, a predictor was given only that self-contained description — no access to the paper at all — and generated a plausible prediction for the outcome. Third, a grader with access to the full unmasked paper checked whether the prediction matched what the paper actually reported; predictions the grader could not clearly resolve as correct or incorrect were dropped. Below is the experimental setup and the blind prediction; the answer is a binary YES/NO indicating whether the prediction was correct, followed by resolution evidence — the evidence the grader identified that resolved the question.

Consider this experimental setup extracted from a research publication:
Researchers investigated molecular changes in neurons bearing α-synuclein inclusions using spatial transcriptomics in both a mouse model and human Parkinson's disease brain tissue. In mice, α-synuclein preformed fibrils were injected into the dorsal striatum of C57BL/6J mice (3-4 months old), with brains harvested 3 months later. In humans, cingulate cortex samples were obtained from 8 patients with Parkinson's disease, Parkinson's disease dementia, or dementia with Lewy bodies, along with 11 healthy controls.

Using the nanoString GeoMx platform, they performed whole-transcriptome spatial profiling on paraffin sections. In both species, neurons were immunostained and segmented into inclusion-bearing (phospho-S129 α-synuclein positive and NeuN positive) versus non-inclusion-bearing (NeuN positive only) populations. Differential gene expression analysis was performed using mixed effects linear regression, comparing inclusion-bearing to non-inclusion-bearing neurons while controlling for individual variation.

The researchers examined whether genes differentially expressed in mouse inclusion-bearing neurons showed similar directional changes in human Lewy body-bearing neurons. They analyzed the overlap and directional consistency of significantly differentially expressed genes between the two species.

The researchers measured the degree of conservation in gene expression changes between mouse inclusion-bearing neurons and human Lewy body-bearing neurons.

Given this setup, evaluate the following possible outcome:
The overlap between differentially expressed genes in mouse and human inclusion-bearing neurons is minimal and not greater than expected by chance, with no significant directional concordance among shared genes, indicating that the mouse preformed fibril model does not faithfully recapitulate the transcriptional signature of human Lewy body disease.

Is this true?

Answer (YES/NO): NO